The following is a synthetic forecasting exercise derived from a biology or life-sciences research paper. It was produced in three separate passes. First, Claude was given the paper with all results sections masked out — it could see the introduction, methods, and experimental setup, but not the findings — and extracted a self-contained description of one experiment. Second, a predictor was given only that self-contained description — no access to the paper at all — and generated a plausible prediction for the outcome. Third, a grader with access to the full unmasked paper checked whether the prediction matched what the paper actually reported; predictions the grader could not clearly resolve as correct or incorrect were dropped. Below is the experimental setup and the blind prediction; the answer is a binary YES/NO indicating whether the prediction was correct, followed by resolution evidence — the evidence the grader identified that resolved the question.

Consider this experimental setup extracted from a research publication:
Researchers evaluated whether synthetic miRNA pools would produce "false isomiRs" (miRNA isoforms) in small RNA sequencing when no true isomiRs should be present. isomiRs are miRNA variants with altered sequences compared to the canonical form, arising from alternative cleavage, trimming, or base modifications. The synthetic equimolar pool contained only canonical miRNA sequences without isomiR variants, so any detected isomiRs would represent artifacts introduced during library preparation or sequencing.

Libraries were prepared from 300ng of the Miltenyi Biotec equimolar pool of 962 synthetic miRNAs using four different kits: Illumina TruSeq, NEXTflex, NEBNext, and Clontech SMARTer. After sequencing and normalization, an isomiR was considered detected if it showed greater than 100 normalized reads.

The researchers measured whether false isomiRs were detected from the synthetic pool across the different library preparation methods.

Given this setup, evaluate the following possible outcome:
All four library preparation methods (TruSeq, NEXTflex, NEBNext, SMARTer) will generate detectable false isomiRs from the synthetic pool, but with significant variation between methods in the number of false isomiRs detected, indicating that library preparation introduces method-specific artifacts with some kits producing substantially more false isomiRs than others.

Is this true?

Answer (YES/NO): YES